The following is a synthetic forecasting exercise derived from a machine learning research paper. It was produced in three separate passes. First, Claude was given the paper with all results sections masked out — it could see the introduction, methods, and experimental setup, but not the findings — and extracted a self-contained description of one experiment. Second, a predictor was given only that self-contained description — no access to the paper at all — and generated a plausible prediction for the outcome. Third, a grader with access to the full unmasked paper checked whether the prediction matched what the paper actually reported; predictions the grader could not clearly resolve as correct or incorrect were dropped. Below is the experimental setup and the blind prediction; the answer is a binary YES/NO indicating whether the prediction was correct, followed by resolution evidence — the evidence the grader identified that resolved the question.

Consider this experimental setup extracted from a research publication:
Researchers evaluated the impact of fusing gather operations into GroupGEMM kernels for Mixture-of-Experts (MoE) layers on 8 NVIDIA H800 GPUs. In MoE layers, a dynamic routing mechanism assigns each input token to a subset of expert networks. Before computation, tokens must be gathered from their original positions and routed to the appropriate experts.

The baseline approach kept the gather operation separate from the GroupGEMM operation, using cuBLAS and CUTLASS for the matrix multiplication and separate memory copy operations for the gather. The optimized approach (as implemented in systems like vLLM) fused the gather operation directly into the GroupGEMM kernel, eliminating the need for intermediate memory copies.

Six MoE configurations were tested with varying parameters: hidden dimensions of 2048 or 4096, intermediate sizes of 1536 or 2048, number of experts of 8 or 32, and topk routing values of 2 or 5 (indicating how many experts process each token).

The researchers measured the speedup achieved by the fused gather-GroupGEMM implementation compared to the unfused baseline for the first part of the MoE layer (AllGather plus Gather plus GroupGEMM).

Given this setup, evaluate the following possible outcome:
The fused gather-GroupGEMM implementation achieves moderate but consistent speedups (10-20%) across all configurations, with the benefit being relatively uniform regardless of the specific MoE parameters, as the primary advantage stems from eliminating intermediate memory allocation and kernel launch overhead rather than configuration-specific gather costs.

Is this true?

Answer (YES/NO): NO